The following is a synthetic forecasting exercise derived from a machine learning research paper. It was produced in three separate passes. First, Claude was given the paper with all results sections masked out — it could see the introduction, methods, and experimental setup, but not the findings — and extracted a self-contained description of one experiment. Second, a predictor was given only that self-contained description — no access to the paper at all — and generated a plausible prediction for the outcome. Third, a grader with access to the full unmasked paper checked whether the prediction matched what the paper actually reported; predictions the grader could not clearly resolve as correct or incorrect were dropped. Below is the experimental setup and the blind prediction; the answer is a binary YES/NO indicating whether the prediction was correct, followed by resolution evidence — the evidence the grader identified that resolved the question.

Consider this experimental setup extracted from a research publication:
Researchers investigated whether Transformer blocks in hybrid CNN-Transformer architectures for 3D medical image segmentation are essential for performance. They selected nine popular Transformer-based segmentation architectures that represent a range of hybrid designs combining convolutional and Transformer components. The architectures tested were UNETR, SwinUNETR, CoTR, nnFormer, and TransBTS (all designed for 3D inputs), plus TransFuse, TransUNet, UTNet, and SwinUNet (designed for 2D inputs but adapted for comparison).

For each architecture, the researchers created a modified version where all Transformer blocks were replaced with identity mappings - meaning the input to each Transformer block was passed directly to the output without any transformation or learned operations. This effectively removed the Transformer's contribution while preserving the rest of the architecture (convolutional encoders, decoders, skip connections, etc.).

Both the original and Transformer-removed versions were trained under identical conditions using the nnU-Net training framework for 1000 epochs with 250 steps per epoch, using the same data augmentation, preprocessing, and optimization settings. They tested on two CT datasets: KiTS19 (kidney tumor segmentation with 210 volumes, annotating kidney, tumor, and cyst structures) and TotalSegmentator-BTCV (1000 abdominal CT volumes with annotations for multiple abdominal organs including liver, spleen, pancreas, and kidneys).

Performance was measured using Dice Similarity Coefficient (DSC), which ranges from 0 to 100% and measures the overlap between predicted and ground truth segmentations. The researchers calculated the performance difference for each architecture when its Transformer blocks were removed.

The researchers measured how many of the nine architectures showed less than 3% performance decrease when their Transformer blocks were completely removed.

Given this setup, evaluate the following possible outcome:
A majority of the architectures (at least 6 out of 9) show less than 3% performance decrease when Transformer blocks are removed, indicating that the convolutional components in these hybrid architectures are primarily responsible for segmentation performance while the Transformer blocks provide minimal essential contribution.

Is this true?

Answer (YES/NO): YES